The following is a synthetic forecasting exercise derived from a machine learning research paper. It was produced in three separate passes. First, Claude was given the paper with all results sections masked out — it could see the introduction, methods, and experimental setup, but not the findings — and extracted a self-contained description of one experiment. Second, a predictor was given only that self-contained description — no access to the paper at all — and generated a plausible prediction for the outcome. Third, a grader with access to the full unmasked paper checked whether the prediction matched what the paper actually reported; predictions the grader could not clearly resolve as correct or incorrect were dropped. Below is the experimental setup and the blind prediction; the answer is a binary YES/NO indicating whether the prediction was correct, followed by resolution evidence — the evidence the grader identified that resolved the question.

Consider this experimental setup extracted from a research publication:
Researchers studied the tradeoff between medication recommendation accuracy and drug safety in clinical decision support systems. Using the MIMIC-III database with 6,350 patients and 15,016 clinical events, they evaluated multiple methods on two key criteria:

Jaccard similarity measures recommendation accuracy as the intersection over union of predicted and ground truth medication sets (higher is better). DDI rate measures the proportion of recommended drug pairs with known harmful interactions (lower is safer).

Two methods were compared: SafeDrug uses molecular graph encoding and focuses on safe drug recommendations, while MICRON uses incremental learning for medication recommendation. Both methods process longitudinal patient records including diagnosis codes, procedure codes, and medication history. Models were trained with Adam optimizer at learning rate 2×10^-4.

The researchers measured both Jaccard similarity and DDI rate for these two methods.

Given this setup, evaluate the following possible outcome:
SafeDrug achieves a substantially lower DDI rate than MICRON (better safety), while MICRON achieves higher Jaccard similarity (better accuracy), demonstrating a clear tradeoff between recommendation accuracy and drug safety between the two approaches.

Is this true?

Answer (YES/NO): NO